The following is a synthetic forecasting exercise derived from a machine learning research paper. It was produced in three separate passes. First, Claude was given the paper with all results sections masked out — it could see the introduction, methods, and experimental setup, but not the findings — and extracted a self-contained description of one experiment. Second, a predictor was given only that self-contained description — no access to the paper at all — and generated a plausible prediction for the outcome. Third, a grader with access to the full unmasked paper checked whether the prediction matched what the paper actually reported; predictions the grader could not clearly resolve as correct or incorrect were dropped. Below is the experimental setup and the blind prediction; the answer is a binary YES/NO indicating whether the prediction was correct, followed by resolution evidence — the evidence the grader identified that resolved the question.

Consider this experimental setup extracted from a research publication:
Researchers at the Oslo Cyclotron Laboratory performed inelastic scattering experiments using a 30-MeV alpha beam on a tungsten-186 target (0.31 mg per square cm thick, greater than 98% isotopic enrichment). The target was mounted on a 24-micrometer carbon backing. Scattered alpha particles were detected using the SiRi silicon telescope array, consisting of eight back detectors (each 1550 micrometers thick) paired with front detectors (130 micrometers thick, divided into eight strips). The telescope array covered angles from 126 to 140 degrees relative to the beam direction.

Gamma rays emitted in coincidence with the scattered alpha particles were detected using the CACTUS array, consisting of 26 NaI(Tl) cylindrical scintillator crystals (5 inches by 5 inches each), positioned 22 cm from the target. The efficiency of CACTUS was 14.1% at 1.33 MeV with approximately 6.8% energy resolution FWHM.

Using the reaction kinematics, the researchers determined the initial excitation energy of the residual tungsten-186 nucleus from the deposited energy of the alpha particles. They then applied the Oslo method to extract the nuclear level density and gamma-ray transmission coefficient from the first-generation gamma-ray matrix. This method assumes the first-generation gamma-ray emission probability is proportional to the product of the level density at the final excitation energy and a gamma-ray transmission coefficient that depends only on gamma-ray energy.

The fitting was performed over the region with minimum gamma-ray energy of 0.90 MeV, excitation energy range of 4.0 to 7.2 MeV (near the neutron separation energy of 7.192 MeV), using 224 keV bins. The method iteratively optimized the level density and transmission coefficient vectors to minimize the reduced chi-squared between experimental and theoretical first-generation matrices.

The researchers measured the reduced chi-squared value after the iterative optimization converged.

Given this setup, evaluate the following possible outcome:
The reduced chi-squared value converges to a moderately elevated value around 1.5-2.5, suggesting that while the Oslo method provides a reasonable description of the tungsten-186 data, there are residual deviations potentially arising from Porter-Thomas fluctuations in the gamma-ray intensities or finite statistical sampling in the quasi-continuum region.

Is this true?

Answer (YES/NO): NO